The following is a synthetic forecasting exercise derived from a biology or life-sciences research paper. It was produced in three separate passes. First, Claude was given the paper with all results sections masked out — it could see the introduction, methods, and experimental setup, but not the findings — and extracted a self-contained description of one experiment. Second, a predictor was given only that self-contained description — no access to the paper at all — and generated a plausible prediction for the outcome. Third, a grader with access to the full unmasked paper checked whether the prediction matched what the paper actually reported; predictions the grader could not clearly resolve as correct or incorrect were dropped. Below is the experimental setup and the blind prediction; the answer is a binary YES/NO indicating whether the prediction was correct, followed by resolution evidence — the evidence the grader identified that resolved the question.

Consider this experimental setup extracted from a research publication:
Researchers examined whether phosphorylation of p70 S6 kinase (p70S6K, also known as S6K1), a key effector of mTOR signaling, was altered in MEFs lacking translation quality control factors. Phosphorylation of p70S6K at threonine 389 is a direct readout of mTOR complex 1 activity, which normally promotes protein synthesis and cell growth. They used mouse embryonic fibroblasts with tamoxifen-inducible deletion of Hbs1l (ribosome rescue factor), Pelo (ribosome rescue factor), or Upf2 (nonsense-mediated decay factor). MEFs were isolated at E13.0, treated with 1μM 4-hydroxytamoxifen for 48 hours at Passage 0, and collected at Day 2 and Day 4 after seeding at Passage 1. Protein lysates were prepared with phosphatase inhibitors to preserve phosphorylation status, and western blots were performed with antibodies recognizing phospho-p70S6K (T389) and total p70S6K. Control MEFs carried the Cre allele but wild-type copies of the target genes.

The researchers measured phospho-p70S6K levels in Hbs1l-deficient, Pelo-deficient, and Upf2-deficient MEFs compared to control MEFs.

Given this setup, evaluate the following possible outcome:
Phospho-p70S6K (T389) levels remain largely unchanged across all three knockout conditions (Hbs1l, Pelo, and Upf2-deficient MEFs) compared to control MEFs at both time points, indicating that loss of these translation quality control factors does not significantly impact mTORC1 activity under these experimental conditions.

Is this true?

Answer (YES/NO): NO